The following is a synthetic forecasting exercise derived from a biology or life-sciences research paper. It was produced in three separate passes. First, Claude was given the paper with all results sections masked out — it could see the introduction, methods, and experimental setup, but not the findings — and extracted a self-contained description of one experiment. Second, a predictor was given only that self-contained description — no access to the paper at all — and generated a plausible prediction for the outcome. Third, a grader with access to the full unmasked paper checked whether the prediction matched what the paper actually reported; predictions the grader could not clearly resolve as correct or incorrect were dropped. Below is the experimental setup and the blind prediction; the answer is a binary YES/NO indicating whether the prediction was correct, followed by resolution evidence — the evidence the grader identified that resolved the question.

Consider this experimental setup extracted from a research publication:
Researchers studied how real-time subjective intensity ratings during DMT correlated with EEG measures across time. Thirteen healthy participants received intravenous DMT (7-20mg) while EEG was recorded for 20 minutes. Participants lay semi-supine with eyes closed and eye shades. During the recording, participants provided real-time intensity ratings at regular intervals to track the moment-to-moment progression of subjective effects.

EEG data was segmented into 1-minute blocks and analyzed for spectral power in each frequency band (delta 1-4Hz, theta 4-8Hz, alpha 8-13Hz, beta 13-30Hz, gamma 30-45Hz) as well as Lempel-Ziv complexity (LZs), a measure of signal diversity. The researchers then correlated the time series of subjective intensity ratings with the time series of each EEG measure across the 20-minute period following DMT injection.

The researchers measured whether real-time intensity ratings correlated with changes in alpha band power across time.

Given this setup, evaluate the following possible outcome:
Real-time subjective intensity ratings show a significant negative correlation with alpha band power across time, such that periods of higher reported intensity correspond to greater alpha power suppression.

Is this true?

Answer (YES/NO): YES